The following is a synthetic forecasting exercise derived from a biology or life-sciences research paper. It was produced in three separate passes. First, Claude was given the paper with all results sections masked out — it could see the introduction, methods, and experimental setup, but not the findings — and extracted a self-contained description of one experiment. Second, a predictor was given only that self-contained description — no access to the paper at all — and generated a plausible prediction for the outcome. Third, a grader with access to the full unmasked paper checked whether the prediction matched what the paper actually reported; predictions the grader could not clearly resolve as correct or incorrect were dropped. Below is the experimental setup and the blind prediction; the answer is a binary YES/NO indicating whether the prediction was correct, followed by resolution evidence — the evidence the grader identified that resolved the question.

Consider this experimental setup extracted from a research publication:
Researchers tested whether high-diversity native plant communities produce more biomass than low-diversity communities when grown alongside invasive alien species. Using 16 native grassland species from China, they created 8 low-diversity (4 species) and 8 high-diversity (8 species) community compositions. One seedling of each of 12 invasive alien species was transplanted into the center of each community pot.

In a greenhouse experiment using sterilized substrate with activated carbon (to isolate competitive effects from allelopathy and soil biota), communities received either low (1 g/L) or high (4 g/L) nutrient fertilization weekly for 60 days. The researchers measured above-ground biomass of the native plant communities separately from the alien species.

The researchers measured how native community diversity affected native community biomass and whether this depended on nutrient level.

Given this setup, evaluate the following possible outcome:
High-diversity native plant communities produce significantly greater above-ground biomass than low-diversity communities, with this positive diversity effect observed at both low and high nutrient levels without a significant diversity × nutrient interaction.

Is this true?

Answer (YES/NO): NO